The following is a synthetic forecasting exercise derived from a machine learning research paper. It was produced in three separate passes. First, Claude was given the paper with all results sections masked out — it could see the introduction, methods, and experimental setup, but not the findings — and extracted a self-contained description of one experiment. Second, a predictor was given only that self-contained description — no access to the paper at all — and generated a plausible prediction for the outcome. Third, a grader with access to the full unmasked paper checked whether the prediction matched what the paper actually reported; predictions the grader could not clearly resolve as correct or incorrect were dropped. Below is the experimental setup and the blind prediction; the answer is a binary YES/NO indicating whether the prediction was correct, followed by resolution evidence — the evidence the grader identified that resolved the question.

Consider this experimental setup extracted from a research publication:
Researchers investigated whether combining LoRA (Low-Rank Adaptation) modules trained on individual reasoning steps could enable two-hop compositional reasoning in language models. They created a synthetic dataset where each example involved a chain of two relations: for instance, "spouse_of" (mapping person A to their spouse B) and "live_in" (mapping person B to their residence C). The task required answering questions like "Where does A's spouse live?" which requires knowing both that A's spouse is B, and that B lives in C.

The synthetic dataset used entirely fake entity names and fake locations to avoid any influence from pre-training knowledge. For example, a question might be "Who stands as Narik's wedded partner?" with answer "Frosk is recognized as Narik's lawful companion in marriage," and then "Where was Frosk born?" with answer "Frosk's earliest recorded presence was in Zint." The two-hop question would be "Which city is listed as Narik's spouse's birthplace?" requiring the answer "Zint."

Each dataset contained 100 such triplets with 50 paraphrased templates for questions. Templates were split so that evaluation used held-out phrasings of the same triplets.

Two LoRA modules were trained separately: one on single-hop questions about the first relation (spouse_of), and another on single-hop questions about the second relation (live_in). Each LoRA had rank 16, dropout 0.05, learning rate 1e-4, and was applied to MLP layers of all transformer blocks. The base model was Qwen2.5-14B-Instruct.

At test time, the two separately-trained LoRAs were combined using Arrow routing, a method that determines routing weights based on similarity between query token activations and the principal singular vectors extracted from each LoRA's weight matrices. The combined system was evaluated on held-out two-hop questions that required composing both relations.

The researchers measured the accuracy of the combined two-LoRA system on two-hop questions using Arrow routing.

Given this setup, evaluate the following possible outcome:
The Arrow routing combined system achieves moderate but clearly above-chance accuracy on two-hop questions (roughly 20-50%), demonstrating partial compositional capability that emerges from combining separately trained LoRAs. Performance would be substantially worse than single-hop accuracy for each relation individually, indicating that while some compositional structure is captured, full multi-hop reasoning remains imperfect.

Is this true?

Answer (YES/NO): NO